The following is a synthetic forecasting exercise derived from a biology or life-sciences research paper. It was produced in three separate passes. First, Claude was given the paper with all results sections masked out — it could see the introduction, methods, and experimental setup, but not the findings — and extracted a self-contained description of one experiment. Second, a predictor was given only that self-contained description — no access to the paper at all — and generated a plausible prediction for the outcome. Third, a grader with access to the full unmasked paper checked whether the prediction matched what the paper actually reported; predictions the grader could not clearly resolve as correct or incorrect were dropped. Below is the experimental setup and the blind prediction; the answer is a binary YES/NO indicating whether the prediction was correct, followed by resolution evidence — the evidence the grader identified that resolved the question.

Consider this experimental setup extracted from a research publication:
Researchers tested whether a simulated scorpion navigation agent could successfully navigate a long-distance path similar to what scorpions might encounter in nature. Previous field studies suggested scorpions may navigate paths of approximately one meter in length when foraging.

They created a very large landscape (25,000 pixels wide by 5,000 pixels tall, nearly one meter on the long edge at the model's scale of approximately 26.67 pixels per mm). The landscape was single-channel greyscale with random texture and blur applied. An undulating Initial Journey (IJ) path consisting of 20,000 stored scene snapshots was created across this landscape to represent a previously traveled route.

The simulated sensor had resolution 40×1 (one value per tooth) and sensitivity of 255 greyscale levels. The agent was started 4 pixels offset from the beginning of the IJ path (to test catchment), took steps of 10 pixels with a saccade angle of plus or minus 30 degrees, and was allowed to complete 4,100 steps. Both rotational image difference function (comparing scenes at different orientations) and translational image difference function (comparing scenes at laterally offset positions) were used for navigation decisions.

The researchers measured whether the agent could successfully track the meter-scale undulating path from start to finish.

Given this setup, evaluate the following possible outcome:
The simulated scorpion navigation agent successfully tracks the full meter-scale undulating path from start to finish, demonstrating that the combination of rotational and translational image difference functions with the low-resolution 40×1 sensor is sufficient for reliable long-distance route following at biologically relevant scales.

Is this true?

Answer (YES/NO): YES